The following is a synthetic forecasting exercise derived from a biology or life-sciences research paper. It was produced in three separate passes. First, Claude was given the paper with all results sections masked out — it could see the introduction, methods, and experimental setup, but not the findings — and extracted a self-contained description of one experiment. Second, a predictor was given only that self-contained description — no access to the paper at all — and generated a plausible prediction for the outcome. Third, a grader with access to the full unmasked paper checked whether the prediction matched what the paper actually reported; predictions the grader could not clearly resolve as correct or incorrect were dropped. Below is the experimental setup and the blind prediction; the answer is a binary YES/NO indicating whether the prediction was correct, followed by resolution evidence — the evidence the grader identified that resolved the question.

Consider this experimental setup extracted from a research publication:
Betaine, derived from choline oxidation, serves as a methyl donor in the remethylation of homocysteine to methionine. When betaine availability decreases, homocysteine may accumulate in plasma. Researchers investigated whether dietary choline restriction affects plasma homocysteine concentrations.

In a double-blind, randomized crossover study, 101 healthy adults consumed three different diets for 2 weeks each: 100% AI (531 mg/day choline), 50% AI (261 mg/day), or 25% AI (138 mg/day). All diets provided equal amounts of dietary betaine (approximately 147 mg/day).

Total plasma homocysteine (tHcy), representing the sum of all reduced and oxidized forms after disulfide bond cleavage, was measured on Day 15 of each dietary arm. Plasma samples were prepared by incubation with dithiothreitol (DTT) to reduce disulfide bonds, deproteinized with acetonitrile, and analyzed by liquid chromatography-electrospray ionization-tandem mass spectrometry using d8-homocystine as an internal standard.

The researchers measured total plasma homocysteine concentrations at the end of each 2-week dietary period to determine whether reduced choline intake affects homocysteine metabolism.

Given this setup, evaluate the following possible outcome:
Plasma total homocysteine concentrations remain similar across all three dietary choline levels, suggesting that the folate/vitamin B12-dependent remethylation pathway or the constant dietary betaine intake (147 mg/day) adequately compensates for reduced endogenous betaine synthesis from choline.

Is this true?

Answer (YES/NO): NO